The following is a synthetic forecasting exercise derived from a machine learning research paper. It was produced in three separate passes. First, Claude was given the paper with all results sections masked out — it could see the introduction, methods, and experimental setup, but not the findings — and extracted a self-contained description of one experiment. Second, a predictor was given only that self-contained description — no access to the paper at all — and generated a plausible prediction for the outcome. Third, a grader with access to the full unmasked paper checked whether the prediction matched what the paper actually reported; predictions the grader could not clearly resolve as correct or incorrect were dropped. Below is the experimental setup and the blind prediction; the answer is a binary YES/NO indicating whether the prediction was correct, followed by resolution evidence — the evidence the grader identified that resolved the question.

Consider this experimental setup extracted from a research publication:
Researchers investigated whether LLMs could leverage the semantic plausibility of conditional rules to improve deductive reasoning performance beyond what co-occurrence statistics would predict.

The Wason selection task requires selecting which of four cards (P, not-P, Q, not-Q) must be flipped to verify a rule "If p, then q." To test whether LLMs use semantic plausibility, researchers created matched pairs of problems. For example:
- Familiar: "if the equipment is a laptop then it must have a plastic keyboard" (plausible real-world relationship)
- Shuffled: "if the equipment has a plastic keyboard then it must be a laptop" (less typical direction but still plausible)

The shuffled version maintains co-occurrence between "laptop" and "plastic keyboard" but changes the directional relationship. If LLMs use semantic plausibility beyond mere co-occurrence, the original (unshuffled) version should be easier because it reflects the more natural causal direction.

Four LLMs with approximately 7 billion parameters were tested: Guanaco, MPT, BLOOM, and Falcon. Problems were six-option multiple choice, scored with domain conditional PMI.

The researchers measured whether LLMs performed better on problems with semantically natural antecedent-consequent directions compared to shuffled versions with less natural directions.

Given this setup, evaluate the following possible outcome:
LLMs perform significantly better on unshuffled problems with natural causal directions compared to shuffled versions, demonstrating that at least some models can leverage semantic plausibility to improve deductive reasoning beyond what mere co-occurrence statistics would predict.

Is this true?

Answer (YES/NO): YES